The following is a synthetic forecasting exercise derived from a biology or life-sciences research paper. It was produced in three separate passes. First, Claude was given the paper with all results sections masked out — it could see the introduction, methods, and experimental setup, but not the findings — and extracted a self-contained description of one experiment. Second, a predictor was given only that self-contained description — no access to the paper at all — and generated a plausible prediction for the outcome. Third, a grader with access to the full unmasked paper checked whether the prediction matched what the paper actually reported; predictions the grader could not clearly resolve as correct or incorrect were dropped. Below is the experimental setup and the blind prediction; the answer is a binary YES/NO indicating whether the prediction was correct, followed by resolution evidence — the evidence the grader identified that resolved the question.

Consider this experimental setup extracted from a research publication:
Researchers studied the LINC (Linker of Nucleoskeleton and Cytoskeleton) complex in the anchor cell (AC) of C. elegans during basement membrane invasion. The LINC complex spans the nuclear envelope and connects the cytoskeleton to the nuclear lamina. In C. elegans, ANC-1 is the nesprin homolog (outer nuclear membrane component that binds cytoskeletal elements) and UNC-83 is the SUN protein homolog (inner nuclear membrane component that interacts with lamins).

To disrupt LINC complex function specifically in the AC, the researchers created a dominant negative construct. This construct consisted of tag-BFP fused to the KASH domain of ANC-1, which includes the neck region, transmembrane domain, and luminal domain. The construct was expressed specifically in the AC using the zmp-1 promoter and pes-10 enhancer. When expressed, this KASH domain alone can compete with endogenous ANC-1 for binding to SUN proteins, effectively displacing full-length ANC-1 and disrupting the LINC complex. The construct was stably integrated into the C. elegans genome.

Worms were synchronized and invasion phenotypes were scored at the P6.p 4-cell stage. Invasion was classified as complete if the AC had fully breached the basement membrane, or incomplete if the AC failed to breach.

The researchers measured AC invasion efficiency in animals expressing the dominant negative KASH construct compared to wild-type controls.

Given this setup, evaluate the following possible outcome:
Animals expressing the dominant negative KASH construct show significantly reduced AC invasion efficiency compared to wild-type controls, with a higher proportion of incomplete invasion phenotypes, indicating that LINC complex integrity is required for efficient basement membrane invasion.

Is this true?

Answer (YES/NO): NO